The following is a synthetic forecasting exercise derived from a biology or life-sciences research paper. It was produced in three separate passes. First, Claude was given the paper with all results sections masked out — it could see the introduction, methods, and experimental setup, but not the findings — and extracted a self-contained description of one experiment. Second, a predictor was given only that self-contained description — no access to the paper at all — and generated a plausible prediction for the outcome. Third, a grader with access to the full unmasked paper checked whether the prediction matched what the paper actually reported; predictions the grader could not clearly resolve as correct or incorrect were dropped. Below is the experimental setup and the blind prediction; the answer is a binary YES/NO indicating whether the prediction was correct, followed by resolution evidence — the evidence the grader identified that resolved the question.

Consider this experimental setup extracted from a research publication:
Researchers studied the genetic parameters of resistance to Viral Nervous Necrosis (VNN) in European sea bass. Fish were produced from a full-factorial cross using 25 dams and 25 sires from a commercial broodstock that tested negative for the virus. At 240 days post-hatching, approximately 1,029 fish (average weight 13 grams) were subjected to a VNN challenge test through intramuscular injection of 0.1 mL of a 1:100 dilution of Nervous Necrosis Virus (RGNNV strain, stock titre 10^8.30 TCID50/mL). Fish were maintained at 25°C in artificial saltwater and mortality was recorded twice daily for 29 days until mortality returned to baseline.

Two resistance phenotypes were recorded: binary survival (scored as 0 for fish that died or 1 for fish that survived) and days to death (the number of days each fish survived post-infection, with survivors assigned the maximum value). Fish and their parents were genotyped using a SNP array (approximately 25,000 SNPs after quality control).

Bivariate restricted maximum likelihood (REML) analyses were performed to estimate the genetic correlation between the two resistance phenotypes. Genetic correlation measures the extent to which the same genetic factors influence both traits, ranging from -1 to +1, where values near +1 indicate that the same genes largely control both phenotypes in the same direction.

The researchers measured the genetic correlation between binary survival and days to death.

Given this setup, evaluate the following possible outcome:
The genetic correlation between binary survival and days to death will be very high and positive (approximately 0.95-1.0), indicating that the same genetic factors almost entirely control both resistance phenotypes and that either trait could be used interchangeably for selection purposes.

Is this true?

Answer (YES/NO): YES